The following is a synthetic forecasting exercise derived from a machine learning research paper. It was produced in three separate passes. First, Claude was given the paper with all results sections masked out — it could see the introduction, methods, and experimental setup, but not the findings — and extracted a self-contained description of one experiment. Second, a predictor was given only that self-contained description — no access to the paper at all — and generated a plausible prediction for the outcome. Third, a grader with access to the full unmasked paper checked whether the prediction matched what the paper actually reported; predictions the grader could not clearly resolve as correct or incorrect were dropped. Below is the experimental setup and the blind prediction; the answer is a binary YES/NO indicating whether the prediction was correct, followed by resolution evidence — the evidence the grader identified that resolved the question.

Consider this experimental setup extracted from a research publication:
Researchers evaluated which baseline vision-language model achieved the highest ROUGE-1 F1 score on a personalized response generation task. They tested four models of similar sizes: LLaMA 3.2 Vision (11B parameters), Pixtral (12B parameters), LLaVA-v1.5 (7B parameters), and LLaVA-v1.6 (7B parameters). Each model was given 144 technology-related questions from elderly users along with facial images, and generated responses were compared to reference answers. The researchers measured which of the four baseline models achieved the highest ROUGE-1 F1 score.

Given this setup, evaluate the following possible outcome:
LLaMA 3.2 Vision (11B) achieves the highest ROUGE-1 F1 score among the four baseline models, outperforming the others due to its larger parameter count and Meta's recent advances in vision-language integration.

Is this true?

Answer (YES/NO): YES